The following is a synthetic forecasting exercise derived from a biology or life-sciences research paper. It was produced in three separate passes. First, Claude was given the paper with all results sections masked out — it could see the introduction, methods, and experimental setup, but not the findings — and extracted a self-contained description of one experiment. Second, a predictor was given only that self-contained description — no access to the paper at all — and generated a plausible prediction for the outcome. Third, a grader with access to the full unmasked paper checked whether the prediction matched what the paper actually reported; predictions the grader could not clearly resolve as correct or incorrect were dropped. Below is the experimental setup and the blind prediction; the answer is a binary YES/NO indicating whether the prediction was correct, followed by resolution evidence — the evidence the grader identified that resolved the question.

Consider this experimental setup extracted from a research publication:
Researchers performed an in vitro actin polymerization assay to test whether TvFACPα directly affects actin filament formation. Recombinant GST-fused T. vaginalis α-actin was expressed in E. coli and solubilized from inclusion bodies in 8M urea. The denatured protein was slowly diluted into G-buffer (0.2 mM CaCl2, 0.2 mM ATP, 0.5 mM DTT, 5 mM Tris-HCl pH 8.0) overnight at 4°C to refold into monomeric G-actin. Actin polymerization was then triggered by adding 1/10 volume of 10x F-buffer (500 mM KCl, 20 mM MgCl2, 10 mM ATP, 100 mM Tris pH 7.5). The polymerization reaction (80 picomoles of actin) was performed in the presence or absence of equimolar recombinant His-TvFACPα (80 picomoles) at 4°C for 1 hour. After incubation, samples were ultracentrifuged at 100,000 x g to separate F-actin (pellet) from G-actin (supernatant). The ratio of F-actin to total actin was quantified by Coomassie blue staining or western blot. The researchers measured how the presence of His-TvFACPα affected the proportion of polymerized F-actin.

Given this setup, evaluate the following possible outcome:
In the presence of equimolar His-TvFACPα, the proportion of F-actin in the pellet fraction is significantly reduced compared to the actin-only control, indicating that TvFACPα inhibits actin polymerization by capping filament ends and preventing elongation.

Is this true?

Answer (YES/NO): NO